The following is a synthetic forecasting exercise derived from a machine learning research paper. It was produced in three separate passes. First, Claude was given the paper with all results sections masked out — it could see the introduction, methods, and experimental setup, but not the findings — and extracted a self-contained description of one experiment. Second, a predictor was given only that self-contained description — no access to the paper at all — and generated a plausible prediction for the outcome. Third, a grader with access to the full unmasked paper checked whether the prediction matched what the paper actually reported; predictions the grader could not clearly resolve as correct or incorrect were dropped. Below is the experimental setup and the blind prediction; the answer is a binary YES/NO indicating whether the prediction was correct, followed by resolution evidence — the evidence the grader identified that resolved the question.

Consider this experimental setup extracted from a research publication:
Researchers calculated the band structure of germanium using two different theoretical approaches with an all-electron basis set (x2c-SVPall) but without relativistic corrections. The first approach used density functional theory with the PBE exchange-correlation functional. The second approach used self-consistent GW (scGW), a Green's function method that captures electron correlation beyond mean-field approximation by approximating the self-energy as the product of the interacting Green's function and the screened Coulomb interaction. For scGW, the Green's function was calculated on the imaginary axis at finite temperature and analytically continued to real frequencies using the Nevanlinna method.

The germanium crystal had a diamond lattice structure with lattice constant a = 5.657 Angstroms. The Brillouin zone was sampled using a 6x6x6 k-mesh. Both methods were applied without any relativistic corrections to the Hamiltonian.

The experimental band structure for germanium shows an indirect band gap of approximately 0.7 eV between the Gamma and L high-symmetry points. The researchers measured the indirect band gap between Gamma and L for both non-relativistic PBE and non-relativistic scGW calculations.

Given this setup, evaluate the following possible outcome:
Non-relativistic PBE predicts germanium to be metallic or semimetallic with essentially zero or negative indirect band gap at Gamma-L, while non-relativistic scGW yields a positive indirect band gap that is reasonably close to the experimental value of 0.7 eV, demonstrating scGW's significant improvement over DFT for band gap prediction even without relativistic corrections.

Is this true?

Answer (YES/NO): NO